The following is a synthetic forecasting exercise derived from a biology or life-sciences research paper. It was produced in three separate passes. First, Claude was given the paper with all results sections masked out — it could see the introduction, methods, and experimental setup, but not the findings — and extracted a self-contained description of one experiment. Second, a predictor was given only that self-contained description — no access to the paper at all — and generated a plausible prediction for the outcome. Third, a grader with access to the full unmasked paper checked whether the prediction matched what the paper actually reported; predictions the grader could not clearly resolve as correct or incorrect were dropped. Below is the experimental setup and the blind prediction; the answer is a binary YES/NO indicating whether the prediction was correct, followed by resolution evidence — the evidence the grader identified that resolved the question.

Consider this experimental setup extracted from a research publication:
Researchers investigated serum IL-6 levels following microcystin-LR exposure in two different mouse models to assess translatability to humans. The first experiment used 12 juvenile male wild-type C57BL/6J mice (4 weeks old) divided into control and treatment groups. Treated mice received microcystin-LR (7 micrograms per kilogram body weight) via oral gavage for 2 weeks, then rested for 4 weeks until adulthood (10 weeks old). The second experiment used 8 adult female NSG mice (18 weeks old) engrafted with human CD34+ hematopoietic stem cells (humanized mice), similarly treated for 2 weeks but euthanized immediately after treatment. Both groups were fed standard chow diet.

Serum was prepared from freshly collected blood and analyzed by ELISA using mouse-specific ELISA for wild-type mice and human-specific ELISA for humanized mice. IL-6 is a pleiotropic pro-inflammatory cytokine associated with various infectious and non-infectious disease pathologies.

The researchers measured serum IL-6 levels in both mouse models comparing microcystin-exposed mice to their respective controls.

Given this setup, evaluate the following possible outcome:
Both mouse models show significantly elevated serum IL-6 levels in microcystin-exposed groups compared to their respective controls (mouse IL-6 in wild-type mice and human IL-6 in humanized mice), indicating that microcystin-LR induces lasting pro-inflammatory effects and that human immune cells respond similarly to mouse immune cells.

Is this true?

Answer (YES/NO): YES